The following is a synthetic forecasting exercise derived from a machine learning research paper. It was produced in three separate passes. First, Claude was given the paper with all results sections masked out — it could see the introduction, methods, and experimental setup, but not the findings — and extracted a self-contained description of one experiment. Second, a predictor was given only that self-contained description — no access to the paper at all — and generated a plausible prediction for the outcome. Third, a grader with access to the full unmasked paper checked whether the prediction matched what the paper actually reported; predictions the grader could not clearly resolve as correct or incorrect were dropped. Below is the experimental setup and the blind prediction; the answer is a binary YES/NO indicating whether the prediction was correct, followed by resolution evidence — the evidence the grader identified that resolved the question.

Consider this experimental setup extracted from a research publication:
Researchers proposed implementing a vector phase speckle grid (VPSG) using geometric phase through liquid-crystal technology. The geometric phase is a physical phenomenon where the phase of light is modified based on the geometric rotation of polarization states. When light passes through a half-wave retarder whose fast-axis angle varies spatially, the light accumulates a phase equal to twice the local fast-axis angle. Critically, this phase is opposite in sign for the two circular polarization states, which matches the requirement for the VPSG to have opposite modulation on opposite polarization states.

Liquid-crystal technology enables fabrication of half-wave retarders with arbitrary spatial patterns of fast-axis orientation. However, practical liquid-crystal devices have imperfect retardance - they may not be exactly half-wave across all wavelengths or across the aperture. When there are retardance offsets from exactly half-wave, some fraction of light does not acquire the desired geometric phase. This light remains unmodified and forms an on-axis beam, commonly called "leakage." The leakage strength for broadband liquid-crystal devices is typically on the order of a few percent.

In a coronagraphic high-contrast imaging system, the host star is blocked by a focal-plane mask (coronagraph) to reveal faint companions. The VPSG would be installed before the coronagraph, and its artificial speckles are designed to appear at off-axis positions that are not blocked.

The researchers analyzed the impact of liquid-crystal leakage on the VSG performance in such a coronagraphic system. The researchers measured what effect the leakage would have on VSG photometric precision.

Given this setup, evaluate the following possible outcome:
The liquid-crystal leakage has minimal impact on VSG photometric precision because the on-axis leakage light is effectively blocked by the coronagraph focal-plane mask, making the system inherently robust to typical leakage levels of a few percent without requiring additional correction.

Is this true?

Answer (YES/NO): YES